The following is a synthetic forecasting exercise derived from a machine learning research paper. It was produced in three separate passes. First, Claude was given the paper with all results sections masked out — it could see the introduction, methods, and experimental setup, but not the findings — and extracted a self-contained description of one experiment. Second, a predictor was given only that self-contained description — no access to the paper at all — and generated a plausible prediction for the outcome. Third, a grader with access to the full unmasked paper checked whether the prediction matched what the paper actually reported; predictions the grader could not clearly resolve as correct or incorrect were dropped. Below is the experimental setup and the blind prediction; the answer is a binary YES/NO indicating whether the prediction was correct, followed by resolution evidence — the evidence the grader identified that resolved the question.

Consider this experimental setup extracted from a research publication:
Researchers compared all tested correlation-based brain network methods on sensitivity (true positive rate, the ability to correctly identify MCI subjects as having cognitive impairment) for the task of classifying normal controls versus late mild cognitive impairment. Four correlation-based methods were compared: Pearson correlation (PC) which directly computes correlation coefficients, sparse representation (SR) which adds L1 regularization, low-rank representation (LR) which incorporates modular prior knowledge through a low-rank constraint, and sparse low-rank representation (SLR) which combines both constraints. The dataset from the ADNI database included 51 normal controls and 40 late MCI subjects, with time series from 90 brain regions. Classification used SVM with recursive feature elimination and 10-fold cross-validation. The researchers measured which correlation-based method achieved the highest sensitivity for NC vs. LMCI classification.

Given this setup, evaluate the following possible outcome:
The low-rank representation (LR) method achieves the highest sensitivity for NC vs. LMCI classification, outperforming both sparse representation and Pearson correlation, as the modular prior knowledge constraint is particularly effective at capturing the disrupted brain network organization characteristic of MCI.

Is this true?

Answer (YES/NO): YES